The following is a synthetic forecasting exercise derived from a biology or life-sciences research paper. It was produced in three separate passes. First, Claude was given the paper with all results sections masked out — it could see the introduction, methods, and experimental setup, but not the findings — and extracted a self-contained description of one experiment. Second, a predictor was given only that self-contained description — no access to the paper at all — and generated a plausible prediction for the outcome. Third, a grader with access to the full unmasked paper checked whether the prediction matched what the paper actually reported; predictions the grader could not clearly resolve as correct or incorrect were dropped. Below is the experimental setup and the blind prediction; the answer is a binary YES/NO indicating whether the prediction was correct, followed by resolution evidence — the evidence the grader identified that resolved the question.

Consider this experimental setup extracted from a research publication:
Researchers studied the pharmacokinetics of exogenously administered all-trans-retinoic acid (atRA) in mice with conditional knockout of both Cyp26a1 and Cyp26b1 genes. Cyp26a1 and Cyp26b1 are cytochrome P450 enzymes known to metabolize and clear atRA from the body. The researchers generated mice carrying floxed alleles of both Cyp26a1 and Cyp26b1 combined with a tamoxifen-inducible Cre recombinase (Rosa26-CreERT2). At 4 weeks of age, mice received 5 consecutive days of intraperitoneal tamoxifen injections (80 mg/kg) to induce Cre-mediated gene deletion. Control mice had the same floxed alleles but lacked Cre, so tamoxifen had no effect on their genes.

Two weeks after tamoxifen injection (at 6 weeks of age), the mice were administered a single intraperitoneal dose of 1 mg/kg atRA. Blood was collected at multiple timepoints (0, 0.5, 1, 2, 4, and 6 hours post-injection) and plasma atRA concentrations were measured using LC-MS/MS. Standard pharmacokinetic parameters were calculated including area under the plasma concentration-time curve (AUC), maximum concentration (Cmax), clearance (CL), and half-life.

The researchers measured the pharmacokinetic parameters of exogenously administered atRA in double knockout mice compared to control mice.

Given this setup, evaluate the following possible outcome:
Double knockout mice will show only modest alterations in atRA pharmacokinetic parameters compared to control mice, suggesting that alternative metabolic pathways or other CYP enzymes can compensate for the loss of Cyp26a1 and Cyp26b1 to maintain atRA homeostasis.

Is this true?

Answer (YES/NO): NO